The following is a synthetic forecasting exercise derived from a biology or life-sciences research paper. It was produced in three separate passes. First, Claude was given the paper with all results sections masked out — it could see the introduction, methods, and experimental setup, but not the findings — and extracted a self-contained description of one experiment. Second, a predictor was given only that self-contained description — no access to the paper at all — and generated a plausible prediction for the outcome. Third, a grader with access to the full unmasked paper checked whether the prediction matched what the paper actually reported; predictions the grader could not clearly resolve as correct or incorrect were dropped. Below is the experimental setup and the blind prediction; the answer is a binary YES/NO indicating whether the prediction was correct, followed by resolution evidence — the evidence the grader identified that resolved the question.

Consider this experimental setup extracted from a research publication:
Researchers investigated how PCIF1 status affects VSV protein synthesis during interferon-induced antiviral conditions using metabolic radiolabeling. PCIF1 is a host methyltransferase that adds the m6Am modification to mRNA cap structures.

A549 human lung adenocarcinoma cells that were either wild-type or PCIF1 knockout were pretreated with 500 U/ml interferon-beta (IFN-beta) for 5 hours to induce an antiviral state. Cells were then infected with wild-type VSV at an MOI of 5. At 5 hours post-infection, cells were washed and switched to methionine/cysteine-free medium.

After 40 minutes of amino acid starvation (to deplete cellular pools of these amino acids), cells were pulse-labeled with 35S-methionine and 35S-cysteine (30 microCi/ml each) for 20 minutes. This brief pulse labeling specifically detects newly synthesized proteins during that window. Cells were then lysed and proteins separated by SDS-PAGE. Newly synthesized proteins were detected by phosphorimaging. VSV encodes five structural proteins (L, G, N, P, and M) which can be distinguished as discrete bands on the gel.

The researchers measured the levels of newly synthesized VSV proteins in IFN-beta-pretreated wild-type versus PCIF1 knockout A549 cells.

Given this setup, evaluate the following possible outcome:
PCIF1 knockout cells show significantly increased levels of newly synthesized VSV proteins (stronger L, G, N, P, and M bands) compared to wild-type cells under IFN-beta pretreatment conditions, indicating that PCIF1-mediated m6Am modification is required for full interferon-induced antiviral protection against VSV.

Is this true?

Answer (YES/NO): NO